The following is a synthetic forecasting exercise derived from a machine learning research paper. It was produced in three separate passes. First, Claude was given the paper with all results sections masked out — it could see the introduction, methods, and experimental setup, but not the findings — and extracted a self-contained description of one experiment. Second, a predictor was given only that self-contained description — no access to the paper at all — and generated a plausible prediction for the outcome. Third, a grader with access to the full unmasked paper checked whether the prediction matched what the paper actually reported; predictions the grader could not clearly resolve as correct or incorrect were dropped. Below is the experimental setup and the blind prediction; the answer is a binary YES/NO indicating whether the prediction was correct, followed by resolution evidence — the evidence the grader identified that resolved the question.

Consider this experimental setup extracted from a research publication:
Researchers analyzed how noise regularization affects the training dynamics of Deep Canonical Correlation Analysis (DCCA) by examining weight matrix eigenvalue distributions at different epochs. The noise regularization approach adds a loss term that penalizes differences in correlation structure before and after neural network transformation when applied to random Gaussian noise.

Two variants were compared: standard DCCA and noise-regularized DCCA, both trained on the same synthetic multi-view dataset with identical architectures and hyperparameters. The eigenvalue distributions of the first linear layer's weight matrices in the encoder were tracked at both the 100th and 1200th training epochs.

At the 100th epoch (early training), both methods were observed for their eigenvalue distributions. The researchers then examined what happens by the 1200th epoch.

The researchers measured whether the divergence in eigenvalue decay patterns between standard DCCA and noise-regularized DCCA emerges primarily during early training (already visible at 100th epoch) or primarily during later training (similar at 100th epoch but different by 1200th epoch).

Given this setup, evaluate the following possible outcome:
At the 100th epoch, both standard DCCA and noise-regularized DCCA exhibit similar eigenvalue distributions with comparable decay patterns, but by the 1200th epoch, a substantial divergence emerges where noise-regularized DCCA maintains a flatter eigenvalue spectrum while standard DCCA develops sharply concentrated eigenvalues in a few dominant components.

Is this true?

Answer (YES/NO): YES